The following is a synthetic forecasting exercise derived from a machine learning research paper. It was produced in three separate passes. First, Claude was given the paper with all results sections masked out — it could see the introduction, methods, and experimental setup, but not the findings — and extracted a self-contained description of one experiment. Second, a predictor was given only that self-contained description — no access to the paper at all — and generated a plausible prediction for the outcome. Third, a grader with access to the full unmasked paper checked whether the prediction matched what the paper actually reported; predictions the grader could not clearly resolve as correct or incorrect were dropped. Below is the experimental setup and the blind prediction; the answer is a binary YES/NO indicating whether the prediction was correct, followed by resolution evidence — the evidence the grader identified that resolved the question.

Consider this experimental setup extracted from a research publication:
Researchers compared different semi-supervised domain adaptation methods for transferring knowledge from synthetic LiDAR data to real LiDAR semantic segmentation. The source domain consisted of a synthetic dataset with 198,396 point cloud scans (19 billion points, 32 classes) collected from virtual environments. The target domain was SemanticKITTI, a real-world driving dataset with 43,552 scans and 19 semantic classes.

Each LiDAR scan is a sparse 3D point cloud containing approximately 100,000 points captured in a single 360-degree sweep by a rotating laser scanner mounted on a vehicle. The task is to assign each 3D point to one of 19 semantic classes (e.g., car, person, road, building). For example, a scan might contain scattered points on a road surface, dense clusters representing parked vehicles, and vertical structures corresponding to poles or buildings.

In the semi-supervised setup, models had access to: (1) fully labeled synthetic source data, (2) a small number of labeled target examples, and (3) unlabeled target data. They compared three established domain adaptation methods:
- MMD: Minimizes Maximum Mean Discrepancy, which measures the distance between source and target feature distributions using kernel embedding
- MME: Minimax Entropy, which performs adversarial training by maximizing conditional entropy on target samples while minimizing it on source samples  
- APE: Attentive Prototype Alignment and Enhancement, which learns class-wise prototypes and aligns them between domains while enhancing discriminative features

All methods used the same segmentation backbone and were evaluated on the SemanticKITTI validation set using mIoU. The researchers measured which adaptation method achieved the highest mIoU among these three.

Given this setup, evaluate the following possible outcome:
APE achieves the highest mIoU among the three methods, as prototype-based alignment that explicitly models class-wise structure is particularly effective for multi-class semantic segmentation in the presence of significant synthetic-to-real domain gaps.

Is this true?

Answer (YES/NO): YES